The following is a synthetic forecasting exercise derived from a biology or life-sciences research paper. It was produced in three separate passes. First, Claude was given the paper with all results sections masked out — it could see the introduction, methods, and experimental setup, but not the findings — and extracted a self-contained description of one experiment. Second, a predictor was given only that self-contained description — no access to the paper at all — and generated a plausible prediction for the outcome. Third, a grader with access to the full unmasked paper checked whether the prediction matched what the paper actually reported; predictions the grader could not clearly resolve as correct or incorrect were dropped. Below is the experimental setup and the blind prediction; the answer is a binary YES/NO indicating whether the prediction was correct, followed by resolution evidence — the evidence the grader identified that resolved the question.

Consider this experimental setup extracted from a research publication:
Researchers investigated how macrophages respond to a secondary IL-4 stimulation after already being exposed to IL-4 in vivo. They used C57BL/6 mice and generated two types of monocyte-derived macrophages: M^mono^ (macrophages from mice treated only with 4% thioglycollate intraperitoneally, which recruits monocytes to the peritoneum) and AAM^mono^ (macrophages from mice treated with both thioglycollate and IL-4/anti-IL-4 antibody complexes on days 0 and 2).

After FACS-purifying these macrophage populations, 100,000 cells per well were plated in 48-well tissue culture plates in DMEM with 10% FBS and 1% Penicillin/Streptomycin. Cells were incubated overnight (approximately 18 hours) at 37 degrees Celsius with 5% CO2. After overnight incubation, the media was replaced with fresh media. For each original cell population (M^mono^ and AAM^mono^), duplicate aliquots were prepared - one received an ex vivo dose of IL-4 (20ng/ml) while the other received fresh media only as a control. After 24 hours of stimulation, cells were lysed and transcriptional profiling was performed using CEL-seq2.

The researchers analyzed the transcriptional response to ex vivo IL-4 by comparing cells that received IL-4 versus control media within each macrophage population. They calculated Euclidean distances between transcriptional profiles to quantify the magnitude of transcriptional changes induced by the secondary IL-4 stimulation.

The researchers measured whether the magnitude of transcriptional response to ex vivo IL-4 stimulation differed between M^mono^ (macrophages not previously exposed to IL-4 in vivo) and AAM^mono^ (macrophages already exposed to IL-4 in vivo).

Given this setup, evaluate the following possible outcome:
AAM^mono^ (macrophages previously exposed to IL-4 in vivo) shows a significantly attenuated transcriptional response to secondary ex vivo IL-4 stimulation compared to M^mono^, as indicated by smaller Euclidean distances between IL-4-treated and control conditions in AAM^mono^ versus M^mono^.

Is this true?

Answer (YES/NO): YES